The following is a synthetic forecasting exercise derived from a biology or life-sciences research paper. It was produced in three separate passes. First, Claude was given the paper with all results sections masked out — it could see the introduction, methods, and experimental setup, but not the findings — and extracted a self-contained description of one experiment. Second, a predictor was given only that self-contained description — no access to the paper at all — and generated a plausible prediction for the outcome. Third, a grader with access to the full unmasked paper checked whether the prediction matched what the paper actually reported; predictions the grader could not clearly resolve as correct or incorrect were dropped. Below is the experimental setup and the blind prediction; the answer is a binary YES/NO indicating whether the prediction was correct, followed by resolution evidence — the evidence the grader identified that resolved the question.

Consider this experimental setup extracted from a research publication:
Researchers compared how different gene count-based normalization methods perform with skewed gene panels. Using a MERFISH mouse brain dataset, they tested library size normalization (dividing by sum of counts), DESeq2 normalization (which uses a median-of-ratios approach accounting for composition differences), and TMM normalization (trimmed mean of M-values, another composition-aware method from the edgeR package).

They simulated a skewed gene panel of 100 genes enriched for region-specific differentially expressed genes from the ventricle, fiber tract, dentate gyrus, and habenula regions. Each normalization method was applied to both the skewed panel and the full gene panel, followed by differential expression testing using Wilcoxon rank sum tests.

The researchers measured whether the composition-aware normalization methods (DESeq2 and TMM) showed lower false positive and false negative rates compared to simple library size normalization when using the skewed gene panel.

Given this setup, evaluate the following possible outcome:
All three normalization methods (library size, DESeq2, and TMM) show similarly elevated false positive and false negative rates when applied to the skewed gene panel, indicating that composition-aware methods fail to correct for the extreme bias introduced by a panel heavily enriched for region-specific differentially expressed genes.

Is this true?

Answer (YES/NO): NO